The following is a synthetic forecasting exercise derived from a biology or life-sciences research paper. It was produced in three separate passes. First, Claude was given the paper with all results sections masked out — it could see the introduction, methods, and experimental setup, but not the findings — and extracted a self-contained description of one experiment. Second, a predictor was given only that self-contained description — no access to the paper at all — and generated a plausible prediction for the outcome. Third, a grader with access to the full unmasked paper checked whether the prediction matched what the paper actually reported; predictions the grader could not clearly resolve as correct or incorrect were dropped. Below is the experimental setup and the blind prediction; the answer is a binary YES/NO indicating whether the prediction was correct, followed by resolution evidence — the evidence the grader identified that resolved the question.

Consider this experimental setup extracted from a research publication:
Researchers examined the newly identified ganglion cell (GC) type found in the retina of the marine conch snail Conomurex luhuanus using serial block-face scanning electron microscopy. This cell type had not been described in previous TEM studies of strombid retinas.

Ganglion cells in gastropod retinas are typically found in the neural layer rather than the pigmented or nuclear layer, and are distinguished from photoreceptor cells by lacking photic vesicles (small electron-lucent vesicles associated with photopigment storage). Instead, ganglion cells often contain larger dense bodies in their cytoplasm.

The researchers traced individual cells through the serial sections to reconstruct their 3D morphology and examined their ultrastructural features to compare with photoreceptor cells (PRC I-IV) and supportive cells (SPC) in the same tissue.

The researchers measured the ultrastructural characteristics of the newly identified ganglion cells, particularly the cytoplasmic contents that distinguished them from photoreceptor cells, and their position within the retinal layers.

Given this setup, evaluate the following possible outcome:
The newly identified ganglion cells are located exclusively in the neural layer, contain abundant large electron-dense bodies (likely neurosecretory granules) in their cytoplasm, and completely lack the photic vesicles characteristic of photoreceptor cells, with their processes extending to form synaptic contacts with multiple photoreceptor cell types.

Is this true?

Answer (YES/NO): NO